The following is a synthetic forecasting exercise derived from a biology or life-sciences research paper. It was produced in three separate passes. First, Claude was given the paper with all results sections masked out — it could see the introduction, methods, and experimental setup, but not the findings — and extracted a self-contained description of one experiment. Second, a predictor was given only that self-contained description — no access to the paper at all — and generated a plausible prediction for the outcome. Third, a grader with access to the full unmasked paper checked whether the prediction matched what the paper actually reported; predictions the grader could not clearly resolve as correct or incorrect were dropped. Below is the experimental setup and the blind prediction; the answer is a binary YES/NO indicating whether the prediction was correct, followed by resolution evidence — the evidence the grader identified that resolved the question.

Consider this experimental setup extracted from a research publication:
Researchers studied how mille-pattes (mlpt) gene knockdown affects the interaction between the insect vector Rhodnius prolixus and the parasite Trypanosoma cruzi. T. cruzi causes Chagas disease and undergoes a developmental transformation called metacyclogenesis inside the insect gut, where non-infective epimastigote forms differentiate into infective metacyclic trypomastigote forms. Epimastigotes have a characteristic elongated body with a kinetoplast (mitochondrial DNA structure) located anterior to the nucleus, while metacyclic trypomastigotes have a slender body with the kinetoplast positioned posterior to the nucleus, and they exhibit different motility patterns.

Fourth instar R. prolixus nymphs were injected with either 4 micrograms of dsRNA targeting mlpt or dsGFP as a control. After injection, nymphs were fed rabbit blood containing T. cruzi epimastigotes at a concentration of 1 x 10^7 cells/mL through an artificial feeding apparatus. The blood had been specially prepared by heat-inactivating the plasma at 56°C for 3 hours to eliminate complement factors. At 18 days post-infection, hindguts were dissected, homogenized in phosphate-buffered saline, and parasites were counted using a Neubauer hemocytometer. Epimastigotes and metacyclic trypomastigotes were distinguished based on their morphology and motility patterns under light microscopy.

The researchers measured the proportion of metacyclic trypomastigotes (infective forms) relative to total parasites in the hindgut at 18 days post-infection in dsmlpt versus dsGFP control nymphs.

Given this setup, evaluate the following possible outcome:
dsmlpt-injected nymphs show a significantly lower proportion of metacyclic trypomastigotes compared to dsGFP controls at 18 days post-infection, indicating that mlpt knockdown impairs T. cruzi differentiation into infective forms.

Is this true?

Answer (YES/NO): YES